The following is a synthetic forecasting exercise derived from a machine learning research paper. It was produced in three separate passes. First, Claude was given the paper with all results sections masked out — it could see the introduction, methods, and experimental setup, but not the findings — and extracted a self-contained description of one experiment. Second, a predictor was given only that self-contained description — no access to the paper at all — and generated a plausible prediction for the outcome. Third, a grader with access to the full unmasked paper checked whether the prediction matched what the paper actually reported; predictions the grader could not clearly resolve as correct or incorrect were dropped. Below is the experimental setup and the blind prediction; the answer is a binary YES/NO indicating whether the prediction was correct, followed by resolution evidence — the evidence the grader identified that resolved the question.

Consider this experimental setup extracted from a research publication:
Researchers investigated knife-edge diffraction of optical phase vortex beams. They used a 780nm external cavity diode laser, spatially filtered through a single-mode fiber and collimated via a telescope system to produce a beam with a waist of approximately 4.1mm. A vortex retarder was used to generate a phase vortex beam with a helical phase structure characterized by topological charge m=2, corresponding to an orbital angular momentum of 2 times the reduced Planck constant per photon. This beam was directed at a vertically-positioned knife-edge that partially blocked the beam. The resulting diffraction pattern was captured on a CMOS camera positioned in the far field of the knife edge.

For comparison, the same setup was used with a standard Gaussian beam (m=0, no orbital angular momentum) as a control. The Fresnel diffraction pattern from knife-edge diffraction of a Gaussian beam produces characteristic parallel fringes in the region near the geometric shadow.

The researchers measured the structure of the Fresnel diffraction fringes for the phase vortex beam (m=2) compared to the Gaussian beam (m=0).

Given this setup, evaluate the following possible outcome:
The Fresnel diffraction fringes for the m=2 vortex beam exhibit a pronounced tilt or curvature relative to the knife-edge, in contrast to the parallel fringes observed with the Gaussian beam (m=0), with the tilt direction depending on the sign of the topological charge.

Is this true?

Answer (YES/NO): YES